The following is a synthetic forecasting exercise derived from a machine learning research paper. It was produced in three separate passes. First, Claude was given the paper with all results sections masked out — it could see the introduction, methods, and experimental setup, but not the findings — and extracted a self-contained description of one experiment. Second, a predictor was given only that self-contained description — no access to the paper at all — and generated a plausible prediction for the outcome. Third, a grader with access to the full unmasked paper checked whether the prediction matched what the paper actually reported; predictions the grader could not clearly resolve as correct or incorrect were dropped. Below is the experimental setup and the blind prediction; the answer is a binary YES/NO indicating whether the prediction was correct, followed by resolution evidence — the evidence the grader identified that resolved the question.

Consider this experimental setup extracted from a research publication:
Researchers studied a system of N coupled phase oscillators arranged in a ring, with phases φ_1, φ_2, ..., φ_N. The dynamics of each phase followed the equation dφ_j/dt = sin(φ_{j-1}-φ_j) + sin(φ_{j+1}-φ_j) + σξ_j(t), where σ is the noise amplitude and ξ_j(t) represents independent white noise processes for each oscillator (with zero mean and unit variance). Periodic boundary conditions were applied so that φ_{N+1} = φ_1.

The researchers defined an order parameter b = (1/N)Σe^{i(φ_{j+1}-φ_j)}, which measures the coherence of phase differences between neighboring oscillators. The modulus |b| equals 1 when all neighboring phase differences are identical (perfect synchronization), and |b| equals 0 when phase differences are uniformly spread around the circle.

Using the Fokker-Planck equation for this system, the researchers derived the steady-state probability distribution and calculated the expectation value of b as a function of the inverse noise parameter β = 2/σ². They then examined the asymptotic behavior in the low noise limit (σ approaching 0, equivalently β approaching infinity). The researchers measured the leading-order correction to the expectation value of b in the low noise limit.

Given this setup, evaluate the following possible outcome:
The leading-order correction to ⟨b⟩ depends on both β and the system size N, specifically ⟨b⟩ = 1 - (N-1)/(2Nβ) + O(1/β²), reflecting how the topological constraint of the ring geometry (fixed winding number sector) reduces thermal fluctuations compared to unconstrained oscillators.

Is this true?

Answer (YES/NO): NO